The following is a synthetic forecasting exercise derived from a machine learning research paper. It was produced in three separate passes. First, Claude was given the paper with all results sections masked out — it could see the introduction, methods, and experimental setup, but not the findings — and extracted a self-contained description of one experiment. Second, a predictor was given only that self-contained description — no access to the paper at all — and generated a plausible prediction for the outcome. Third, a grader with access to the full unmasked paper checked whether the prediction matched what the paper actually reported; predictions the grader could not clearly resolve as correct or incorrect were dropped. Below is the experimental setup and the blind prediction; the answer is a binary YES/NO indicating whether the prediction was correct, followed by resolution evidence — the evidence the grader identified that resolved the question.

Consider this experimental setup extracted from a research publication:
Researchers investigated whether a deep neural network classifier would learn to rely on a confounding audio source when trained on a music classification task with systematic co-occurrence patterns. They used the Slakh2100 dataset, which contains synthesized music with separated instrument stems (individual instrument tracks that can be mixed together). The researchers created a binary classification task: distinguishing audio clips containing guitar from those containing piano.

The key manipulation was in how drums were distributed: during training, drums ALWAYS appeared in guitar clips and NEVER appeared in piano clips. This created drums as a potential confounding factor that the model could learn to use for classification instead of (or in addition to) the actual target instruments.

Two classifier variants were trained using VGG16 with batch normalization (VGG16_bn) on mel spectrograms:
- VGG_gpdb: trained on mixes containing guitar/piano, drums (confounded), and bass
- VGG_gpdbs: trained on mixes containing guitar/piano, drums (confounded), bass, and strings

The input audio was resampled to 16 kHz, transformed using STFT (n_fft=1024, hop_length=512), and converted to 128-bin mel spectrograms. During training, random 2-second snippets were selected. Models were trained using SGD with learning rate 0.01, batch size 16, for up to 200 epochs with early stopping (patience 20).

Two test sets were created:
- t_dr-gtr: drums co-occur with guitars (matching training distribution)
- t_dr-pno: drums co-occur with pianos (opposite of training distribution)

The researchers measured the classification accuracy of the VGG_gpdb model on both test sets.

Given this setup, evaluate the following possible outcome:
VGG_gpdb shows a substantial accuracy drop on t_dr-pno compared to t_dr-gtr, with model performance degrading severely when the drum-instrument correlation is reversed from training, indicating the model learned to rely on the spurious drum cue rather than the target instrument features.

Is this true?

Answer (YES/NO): YES